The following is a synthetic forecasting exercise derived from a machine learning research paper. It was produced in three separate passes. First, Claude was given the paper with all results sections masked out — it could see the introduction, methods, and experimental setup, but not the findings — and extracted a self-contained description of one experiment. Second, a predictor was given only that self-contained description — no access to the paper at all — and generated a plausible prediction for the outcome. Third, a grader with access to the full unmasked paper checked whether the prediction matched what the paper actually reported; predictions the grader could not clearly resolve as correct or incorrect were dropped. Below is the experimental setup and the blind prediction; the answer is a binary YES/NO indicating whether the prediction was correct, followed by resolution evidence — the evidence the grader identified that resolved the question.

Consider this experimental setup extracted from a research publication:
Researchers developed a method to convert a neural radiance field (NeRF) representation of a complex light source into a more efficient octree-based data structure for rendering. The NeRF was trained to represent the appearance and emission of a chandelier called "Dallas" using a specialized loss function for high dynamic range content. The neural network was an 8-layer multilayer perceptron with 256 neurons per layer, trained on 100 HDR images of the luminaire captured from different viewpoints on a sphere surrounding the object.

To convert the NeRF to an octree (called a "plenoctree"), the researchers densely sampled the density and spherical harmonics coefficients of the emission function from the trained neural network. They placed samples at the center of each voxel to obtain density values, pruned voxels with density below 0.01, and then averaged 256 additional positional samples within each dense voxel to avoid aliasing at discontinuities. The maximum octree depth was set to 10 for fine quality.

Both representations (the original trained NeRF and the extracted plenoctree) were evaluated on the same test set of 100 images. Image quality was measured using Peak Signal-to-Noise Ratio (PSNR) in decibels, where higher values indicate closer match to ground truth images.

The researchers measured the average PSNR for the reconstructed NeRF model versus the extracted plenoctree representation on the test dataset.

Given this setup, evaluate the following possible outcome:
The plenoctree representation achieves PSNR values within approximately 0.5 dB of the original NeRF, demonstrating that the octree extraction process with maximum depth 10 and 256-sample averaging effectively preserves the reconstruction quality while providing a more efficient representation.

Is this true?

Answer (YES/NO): YES